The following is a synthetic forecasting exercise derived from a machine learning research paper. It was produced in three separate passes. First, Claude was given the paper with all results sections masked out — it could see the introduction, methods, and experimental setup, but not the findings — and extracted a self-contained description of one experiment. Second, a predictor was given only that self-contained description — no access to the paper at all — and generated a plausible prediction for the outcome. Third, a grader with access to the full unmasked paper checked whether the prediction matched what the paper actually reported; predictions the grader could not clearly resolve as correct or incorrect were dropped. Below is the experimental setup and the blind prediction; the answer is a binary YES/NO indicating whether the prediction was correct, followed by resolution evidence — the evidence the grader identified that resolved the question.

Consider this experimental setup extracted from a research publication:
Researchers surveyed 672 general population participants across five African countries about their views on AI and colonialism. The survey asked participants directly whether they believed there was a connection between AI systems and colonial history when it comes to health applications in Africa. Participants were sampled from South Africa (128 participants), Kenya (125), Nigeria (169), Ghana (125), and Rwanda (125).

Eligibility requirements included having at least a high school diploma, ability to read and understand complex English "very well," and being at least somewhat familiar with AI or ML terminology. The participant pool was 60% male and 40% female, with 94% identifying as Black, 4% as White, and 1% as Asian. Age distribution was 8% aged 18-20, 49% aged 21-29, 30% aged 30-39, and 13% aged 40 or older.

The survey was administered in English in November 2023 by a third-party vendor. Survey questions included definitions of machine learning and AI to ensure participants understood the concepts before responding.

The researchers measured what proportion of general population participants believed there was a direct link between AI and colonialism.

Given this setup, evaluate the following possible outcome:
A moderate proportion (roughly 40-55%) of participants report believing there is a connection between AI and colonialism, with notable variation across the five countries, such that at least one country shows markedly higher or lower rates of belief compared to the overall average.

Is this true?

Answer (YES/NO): YES